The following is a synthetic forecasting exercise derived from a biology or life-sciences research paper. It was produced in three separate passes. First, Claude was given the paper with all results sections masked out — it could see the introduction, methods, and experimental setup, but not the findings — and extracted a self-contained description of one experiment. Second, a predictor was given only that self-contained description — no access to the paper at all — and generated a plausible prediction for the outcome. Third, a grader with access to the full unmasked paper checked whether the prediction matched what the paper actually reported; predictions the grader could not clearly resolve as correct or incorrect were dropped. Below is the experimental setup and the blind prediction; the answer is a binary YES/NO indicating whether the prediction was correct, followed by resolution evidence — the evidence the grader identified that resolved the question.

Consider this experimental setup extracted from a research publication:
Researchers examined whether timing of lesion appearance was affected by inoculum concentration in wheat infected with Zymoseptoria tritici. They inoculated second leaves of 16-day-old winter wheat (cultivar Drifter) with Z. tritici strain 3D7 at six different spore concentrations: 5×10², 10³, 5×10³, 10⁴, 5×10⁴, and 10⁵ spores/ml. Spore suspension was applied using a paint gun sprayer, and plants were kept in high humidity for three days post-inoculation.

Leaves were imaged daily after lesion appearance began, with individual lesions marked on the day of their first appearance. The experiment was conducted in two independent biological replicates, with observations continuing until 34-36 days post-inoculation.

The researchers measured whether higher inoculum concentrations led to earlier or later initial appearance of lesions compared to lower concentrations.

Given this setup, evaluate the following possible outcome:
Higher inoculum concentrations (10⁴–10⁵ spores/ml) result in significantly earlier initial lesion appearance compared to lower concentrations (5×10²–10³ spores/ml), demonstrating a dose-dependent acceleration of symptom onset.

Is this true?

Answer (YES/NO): NO